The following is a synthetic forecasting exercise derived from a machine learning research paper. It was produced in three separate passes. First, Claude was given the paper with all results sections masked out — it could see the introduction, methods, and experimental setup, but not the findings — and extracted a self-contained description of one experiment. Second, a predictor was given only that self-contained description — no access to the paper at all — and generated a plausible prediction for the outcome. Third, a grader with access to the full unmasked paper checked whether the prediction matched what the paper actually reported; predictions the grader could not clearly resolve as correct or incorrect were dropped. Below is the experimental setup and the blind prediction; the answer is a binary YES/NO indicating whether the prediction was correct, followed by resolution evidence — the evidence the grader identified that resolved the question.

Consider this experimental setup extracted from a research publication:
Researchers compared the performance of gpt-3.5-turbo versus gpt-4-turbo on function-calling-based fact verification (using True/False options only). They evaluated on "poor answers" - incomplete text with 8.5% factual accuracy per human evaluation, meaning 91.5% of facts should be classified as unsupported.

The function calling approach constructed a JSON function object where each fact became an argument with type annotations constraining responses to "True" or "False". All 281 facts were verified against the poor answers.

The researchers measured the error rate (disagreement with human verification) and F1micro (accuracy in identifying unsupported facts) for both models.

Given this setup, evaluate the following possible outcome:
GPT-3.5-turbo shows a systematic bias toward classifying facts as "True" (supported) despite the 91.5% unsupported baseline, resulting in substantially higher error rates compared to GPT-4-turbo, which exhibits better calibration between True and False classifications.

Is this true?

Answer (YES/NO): NO